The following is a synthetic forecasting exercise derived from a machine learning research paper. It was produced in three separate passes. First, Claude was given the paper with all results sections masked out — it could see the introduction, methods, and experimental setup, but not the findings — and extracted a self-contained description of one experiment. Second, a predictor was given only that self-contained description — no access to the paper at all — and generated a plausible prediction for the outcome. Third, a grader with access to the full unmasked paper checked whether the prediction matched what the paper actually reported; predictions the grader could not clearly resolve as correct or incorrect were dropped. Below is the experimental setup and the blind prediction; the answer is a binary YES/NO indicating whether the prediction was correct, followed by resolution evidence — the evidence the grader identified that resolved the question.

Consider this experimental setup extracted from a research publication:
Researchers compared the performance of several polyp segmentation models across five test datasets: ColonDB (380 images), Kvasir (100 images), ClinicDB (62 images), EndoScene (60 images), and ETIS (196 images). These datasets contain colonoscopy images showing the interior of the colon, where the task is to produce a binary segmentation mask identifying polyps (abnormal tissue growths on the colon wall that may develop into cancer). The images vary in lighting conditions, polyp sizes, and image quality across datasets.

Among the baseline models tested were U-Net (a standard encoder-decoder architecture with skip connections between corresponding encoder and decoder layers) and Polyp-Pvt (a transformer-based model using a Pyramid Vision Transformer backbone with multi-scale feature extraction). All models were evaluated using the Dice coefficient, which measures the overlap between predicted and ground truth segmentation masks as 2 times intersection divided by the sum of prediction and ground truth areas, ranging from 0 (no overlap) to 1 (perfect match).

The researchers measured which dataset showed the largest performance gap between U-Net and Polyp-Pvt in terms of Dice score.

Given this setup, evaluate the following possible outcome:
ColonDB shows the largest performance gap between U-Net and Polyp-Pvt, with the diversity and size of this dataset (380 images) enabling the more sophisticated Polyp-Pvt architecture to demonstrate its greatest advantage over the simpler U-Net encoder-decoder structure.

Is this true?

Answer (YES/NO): NO